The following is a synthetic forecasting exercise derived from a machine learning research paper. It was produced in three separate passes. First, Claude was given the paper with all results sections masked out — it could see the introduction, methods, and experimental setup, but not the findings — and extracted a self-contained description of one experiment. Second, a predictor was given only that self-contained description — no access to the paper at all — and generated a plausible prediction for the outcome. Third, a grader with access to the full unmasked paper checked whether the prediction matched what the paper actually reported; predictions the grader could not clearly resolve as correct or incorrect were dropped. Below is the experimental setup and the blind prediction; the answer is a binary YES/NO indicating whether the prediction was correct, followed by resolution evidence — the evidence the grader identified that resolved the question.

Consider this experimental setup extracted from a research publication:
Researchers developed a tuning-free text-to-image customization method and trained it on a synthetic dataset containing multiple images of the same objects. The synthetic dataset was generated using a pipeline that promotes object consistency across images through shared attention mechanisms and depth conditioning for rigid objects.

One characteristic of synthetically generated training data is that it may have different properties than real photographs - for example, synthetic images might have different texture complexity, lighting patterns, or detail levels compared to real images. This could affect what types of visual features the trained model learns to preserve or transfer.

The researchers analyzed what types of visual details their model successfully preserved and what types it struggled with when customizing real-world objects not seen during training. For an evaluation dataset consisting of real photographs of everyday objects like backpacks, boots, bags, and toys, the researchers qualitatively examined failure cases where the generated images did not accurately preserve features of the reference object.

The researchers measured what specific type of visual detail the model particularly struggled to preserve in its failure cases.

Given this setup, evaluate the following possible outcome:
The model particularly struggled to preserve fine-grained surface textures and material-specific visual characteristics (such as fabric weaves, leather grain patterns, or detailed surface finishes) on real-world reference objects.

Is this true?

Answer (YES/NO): NO